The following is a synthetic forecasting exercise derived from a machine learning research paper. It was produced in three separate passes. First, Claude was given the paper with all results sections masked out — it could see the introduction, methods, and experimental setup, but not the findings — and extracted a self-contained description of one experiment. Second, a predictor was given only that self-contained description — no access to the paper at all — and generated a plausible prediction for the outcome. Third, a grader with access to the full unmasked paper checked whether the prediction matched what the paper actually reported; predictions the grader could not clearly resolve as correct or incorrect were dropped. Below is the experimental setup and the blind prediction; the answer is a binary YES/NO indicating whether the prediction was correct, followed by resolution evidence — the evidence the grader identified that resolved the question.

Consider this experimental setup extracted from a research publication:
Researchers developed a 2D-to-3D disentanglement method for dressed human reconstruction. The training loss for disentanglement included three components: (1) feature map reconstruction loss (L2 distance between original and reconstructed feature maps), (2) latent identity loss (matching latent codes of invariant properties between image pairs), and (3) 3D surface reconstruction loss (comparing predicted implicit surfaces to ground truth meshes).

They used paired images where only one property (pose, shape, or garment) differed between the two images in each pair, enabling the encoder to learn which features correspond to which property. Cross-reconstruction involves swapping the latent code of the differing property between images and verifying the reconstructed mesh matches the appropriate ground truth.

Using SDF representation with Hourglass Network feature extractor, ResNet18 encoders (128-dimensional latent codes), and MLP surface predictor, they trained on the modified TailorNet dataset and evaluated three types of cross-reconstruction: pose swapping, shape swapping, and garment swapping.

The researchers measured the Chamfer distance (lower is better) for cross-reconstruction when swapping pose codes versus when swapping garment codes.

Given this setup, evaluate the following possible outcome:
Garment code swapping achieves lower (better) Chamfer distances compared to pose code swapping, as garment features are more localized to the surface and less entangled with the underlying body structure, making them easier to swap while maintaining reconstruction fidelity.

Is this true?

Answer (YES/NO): NO